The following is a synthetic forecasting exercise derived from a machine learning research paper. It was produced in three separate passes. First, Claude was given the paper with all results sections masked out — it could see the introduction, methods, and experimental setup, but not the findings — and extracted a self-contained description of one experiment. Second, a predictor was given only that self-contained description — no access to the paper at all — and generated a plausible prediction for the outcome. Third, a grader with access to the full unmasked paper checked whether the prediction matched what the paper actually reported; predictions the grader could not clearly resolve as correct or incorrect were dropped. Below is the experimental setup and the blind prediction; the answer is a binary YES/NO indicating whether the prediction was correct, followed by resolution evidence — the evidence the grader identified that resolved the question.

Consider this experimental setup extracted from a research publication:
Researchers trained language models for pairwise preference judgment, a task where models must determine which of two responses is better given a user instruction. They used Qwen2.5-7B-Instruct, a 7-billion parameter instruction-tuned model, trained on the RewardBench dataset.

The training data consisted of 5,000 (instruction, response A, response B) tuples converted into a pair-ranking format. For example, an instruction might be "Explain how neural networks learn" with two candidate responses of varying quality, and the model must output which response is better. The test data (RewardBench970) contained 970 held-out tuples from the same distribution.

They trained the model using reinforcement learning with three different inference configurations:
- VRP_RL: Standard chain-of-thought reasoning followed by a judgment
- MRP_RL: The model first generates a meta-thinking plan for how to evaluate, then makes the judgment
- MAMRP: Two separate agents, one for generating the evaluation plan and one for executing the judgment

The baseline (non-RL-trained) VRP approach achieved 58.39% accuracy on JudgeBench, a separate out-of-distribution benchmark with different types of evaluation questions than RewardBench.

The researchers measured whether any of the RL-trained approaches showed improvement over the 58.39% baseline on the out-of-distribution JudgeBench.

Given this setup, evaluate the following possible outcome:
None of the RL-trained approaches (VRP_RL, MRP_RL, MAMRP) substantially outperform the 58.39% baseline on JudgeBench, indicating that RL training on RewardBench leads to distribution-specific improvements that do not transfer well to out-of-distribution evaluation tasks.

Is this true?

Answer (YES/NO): YES